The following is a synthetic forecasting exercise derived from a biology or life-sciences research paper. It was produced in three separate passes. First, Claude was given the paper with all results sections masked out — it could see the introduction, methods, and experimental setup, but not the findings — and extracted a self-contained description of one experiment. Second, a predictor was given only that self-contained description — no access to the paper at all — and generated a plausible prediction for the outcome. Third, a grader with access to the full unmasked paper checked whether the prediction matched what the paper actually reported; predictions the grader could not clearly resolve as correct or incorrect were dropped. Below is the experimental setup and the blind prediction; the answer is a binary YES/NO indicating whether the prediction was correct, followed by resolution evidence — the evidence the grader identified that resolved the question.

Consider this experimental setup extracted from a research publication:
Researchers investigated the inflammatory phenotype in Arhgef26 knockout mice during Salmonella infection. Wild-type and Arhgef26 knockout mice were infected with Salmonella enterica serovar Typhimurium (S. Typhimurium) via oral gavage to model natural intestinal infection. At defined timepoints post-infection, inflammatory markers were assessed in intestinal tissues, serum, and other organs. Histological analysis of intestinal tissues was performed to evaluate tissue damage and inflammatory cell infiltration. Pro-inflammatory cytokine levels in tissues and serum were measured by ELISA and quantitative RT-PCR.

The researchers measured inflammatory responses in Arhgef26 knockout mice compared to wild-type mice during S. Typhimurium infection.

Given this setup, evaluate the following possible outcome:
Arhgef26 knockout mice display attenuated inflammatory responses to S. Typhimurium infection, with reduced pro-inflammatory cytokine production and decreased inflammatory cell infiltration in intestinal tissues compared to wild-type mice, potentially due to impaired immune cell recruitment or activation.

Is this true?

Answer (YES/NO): YES